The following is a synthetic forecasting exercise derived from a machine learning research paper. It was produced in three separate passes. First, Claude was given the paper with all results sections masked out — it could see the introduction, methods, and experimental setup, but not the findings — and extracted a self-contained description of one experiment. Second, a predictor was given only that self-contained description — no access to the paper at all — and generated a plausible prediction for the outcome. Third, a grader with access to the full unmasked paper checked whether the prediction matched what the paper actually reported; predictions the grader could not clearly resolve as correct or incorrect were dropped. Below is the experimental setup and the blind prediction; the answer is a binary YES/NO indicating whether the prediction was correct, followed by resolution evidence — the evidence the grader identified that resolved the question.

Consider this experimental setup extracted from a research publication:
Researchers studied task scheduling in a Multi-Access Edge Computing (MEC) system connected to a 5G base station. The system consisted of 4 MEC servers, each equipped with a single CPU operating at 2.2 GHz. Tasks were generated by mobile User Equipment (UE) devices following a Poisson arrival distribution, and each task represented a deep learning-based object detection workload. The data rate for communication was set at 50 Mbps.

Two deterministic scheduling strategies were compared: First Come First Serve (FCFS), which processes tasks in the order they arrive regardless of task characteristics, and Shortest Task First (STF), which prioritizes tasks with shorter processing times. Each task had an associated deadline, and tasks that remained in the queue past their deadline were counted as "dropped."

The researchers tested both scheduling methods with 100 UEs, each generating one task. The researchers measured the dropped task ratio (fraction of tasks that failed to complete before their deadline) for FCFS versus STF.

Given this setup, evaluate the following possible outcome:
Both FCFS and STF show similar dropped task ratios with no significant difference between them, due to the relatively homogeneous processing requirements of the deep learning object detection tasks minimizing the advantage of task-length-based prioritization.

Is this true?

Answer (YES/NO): NO